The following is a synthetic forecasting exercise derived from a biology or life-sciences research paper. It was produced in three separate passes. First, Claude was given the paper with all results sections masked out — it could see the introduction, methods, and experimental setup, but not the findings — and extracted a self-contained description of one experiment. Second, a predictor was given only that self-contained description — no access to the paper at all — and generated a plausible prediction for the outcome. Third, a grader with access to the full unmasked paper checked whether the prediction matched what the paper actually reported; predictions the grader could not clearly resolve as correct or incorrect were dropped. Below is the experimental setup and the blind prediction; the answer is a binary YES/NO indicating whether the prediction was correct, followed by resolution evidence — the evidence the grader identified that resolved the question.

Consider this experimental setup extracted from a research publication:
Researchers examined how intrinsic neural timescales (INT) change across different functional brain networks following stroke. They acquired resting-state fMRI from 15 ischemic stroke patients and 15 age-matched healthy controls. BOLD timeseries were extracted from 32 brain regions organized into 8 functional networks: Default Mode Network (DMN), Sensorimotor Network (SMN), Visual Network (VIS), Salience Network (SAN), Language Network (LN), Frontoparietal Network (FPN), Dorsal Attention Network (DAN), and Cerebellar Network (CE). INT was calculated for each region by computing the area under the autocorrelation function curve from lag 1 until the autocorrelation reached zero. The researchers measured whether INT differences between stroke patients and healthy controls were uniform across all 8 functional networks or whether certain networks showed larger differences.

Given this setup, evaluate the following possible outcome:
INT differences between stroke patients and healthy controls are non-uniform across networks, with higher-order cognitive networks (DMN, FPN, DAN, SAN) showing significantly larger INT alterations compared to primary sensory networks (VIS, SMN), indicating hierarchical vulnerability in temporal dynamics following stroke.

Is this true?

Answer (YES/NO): NO